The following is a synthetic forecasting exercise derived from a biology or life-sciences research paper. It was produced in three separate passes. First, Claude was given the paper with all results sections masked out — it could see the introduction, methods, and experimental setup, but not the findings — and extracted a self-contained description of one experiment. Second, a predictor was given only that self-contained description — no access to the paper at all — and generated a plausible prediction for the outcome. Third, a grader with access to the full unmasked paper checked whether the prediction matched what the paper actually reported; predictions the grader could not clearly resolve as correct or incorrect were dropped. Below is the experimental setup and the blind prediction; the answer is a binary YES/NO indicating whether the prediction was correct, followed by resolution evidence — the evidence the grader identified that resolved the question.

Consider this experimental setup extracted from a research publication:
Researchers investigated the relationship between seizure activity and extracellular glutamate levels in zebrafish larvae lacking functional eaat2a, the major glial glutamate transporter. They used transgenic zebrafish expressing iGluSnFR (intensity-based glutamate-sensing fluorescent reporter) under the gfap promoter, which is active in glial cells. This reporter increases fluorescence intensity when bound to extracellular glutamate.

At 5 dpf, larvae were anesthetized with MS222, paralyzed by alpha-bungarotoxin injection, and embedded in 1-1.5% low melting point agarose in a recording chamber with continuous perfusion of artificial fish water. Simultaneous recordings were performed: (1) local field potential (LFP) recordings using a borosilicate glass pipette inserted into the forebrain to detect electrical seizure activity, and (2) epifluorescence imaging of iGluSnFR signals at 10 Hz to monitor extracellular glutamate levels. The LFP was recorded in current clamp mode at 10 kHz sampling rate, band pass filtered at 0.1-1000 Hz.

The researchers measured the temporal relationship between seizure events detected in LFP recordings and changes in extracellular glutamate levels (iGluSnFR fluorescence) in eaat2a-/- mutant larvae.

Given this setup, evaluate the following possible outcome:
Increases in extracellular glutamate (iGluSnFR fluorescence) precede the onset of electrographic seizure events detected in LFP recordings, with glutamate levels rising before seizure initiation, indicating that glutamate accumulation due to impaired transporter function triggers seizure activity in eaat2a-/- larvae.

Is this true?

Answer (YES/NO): NO